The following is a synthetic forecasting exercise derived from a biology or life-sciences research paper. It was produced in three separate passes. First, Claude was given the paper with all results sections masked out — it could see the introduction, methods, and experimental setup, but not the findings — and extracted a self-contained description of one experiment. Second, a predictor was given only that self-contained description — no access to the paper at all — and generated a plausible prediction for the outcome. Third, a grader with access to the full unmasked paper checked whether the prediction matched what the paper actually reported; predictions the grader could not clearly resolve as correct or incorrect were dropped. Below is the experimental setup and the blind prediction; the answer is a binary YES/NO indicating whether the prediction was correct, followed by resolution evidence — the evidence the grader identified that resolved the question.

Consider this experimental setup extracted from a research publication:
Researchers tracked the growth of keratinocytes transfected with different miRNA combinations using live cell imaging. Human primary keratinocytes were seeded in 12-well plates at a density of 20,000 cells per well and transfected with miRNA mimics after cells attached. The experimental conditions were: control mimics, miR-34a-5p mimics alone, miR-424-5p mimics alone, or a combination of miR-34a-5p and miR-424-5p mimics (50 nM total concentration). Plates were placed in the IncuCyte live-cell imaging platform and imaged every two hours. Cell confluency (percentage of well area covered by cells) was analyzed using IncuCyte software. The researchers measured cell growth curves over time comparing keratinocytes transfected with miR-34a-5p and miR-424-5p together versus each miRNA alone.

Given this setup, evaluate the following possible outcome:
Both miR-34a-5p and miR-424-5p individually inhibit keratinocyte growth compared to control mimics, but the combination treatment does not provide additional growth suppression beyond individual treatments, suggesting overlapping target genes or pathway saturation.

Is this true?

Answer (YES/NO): NO